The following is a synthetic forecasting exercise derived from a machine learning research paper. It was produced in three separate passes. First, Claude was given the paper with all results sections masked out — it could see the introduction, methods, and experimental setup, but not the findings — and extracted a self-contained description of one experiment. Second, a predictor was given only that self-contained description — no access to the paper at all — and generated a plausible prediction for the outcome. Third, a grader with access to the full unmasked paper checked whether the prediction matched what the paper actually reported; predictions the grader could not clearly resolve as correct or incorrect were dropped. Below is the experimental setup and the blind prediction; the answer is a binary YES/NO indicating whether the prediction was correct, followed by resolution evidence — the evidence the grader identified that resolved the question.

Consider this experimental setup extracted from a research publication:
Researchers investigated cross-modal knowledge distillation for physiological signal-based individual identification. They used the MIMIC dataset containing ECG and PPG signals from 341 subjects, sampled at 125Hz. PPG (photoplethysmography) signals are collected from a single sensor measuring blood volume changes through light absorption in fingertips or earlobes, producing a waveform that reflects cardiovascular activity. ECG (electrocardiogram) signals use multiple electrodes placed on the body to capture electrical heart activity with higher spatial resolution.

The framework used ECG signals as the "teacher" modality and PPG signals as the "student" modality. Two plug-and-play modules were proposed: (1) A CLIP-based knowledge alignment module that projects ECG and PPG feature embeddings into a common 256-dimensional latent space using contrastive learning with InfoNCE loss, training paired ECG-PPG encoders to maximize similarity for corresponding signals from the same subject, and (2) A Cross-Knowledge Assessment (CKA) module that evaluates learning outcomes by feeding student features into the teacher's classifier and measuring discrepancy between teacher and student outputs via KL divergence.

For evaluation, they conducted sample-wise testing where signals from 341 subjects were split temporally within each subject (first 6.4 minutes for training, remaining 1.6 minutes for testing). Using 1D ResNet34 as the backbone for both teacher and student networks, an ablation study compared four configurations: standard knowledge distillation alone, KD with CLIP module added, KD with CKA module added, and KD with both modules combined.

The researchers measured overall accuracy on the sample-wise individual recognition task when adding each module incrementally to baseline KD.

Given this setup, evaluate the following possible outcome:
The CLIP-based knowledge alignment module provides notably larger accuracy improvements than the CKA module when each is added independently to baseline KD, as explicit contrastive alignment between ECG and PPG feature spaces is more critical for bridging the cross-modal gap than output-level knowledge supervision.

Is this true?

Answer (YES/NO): NO